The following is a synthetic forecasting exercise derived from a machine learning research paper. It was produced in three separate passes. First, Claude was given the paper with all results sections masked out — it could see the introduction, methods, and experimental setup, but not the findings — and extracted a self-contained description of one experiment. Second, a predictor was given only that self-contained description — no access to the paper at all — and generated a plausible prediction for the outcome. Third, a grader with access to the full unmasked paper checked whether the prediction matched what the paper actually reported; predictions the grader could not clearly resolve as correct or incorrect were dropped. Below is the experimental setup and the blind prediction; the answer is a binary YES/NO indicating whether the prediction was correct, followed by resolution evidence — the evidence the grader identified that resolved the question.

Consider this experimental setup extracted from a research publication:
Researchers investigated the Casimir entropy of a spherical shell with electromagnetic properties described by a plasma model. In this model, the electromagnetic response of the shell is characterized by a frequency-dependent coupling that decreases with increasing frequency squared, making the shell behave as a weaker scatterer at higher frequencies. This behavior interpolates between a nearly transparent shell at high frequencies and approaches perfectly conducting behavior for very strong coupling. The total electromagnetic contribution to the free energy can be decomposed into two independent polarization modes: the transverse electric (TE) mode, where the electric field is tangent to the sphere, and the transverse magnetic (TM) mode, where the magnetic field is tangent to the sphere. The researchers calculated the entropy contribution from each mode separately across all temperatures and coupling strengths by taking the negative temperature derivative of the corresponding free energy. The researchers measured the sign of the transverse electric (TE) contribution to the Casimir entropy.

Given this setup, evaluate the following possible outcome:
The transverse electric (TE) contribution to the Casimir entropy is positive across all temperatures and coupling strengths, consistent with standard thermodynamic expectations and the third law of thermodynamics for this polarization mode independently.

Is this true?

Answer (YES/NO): NO